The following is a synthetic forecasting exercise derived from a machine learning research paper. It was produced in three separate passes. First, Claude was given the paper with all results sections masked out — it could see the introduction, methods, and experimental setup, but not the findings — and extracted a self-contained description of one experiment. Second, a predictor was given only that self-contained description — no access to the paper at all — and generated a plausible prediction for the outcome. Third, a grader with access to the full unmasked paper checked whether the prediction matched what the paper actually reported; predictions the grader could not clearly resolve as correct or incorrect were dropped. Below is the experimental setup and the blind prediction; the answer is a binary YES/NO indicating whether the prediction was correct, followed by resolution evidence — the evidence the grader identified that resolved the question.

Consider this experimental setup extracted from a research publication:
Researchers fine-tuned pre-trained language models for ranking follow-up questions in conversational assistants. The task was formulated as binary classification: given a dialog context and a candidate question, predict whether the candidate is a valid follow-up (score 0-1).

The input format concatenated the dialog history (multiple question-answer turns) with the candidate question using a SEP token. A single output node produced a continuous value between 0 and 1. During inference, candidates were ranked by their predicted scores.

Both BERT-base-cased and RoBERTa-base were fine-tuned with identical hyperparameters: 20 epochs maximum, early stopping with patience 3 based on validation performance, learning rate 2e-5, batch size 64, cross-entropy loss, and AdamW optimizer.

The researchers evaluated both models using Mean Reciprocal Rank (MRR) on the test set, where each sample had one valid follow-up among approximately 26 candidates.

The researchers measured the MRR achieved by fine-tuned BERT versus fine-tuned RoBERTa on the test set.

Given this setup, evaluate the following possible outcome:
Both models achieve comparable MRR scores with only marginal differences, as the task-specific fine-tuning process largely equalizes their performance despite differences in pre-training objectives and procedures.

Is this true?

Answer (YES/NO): YES